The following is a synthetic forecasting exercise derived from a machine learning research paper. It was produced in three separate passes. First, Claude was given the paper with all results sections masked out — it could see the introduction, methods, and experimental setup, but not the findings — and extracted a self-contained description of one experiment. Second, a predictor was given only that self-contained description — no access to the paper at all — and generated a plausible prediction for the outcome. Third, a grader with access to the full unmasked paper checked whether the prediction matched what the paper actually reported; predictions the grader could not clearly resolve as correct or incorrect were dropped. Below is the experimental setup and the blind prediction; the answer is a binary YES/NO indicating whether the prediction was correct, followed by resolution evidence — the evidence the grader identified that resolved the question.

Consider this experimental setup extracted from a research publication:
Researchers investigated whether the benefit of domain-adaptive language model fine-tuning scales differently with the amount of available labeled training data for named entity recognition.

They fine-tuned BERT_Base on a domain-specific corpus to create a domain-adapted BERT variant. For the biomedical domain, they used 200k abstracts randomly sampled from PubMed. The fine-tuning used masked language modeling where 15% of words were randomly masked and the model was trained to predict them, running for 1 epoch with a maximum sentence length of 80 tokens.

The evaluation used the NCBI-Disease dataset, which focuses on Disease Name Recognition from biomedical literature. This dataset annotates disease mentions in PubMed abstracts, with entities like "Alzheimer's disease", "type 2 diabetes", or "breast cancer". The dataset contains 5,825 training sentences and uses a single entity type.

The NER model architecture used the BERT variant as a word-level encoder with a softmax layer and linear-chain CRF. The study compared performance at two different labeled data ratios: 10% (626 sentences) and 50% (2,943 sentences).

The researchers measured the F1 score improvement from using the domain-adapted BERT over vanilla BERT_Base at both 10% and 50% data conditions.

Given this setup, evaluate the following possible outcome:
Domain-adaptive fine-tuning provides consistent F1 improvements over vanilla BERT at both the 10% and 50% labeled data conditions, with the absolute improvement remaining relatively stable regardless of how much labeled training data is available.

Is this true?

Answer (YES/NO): NO